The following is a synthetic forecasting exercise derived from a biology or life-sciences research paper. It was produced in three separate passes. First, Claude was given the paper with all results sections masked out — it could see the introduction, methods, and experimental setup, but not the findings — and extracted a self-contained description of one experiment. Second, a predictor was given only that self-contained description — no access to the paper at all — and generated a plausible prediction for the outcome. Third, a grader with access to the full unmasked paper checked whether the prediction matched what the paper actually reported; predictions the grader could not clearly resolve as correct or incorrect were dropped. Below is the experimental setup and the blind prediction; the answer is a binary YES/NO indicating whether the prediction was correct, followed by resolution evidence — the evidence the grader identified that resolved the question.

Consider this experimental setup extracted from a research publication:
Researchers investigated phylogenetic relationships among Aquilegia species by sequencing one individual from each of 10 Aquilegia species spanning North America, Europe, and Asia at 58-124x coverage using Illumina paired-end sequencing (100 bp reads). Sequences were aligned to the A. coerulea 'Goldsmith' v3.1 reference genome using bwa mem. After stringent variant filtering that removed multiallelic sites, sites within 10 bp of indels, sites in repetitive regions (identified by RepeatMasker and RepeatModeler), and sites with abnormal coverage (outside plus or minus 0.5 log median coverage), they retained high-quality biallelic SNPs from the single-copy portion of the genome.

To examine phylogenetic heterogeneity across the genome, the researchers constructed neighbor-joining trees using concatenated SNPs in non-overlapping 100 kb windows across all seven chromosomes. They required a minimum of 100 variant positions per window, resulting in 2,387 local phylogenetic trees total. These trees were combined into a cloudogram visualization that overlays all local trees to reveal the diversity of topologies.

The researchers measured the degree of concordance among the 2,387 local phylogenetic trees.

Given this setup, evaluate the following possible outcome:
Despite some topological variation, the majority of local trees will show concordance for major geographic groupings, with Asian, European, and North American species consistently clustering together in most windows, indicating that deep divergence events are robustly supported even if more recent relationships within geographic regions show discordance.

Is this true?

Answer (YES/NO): NO